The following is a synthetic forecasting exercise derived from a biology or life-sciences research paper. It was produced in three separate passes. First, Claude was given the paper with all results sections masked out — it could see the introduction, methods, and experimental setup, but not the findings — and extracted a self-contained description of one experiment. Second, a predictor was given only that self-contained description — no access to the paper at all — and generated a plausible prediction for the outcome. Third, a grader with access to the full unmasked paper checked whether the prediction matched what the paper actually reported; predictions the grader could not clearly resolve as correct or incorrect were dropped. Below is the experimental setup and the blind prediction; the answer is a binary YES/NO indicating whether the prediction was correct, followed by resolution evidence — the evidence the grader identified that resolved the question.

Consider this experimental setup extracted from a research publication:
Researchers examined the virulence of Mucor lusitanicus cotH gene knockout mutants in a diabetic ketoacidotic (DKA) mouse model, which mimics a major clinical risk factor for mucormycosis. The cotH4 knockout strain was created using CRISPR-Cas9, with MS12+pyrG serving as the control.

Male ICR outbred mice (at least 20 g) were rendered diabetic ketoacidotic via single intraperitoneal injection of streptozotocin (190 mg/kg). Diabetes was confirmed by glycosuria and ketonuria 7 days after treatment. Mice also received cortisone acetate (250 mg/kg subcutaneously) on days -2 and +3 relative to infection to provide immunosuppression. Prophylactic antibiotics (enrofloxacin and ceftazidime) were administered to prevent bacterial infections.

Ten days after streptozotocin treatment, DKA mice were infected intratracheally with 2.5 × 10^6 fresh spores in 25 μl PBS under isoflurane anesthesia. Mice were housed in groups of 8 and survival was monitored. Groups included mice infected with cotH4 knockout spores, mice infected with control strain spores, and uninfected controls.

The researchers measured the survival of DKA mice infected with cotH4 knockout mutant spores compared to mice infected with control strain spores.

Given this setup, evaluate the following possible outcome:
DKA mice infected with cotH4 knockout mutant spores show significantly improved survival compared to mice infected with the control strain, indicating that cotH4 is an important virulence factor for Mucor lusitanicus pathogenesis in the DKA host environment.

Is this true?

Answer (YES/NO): YES